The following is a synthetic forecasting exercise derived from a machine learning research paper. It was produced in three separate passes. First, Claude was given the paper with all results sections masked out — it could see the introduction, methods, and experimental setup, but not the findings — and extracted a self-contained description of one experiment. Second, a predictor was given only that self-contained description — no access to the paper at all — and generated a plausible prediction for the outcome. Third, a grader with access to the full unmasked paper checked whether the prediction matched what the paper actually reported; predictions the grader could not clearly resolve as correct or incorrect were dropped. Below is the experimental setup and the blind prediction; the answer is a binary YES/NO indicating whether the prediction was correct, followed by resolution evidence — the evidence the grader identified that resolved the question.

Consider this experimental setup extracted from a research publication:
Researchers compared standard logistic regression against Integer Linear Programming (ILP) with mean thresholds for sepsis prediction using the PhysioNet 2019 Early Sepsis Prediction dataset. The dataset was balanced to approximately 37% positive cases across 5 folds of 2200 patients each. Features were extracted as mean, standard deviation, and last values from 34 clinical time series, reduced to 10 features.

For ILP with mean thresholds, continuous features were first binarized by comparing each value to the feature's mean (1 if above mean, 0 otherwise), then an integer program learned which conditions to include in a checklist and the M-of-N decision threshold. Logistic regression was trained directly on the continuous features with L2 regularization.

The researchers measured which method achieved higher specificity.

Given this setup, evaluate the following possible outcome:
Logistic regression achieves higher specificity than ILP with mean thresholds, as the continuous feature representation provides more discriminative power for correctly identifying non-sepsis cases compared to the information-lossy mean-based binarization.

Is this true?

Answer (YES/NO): YES